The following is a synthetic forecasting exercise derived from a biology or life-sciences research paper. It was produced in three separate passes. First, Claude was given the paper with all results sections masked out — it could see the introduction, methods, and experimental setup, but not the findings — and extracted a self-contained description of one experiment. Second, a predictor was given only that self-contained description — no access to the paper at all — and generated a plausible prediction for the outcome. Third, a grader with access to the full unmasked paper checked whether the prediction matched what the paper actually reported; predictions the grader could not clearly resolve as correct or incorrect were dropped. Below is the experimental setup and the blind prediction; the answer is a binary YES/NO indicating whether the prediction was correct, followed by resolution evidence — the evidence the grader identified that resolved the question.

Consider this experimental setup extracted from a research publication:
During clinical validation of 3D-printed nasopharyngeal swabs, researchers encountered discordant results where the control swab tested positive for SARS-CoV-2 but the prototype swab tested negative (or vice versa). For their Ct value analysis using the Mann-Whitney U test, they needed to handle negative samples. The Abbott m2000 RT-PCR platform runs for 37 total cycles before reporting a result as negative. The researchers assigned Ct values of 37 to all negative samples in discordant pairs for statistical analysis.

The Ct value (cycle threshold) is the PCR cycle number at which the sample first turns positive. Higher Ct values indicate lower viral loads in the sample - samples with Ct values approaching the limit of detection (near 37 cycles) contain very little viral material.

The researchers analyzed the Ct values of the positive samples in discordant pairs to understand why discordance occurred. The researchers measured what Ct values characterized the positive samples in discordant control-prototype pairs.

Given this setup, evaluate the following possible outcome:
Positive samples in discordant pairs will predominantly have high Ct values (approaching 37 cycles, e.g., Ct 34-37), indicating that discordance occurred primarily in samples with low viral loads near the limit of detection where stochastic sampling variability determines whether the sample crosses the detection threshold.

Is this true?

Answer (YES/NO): NO